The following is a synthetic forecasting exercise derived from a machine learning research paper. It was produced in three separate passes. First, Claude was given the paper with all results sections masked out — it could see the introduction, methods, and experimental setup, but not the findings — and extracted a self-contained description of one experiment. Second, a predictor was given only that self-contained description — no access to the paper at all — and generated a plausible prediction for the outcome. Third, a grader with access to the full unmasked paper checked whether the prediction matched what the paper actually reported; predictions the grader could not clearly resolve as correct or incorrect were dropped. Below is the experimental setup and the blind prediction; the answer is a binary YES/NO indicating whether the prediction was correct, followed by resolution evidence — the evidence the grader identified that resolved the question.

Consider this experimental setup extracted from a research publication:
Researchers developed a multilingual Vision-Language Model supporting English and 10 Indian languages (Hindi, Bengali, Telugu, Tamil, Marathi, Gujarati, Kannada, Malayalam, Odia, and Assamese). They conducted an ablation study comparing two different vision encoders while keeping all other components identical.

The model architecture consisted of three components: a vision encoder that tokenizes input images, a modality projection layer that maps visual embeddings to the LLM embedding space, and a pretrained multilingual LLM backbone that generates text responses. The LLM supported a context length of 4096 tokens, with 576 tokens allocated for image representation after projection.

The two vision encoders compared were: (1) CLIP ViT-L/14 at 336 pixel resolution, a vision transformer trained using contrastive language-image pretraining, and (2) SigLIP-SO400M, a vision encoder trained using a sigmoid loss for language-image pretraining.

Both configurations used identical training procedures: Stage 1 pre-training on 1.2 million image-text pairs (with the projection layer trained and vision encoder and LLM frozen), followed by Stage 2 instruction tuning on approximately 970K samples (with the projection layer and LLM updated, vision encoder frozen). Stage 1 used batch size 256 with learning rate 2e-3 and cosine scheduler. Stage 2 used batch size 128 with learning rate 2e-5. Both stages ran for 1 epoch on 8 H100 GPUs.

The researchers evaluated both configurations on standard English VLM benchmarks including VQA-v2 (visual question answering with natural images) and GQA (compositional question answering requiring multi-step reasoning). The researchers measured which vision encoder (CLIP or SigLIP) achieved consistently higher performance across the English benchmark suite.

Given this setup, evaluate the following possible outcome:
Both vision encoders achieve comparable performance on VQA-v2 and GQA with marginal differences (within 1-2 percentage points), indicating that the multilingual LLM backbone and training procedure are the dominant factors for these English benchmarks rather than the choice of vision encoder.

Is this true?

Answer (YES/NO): NO